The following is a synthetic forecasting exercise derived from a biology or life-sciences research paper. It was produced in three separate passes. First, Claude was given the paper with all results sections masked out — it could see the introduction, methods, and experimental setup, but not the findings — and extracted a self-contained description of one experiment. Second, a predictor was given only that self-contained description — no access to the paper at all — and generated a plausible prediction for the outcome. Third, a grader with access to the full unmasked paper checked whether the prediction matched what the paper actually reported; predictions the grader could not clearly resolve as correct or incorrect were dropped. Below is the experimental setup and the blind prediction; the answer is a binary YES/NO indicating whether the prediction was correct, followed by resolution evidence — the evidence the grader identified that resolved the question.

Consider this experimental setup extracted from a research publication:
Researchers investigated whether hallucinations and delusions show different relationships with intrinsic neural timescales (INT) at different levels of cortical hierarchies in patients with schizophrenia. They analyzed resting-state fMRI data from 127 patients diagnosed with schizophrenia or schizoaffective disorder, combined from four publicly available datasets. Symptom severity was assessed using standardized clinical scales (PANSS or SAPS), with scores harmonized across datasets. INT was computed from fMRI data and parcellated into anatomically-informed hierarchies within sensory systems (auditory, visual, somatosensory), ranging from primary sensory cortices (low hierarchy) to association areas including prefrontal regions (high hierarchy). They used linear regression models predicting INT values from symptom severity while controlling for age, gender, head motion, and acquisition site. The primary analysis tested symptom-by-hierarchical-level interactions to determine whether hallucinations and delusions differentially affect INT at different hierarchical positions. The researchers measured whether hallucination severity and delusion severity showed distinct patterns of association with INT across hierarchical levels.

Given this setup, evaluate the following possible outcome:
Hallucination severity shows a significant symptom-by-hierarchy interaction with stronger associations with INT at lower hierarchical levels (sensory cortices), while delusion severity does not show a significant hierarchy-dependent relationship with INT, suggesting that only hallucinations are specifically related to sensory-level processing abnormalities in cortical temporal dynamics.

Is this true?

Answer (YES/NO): NO